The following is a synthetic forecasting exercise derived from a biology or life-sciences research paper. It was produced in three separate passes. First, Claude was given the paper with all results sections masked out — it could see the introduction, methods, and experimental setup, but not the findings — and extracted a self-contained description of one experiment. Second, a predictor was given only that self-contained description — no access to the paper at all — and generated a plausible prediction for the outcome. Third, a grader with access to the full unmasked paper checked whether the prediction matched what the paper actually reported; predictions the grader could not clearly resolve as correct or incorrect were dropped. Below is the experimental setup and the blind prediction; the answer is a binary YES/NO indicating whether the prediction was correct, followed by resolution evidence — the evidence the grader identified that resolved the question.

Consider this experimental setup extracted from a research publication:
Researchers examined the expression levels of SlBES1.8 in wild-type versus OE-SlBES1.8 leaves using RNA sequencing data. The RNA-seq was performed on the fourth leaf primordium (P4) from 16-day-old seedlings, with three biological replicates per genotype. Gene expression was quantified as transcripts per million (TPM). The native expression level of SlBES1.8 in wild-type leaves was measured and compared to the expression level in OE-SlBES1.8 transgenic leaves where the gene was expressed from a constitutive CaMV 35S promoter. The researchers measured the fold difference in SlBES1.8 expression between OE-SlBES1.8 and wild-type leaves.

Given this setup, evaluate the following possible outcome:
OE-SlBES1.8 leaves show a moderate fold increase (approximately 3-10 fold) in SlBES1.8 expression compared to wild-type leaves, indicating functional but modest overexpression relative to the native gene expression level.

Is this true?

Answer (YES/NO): NO